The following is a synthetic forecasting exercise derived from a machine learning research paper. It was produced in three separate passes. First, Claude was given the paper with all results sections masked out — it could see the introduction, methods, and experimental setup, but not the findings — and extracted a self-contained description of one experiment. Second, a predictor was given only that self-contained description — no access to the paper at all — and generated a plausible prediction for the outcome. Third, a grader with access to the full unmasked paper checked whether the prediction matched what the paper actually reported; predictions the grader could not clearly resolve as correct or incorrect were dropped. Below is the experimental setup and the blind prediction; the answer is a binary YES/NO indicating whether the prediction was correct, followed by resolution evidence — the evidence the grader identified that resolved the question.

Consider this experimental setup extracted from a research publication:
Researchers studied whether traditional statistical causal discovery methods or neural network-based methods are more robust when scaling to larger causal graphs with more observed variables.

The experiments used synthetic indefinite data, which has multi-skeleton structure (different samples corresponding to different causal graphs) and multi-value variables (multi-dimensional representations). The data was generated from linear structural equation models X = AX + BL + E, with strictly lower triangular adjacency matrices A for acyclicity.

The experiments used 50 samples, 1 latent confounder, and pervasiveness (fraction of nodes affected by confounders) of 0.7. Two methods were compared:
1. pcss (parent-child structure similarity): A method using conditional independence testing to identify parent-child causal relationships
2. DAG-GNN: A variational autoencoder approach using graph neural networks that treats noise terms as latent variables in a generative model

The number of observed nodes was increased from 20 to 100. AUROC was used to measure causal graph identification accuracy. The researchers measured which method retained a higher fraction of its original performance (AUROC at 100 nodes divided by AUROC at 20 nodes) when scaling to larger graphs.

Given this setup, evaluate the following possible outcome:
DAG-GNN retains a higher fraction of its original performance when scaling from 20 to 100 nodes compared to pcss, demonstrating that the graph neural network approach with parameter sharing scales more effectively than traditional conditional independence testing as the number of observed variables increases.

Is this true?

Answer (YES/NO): YES